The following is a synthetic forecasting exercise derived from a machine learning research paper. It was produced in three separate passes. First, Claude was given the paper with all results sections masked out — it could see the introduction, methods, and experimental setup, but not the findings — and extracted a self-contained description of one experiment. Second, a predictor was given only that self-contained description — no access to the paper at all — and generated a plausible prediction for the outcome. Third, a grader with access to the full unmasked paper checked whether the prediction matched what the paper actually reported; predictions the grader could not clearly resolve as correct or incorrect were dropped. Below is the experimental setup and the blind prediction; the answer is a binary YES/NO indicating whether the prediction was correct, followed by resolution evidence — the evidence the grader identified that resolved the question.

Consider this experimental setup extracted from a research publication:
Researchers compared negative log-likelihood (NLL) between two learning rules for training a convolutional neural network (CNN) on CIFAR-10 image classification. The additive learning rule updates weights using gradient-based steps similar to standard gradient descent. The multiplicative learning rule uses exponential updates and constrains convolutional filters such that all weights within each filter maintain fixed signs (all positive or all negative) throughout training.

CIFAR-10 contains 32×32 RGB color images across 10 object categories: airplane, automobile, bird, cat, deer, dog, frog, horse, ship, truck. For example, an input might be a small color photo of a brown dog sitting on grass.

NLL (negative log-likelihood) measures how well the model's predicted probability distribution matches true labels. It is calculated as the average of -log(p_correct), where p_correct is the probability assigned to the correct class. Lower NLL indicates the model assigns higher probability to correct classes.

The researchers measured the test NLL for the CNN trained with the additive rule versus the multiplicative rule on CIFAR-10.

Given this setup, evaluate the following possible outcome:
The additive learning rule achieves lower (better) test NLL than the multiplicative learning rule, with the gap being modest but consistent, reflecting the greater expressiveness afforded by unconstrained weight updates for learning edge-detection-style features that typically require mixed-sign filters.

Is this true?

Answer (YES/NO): NO